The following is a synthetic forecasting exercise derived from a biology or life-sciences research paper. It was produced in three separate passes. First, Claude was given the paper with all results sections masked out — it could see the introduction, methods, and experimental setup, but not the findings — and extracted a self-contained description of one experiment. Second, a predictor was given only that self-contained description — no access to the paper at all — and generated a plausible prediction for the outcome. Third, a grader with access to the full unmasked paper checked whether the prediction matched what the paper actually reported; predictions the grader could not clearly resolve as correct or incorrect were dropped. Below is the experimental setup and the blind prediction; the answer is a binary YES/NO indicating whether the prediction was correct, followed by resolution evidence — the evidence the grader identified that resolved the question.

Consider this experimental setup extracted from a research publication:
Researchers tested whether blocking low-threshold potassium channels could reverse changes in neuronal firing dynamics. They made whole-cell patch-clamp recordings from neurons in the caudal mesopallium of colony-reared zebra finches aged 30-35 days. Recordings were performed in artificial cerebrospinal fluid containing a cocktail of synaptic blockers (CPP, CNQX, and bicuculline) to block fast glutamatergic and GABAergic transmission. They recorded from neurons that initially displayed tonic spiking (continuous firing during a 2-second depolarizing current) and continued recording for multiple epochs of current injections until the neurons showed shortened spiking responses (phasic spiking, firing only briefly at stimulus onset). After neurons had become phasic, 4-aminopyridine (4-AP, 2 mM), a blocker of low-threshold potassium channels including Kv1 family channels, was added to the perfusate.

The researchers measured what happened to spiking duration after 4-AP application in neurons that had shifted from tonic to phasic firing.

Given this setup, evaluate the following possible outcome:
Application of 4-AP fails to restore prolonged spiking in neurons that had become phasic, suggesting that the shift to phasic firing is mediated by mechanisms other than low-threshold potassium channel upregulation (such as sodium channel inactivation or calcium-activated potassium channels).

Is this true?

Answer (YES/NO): NO